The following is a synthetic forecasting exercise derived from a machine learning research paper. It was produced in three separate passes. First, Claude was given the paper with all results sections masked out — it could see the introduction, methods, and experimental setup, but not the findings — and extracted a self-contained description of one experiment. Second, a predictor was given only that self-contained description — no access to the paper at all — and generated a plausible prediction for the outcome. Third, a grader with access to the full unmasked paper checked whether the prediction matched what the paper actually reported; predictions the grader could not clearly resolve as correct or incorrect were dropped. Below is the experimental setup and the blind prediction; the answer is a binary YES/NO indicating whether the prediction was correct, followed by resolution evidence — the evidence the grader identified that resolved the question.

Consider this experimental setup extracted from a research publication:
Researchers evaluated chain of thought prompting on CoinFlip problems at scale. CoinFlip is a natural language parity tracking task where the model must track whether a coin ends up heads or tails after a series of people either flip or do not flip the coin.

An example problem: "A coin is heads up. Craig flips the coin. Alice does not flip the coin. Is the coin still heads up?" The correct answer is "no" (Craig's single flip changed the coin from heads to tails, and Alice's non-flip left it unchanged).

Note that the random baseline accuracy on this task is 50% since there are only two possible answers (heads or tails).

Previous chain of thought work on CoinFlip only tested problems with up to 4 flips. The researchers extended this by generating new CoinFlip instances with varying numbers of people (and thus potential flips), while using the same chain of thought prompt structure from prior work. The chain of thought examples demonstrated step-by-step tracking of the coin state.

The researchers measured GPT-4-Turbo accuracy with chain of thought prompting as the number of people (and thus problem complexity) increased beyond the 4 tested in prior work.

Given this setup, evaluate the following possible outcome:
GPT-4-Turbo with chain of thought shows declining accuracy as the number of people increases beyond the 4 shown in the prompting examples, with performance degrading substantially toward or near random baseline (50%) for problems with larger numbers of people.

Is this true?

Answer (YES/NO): NO